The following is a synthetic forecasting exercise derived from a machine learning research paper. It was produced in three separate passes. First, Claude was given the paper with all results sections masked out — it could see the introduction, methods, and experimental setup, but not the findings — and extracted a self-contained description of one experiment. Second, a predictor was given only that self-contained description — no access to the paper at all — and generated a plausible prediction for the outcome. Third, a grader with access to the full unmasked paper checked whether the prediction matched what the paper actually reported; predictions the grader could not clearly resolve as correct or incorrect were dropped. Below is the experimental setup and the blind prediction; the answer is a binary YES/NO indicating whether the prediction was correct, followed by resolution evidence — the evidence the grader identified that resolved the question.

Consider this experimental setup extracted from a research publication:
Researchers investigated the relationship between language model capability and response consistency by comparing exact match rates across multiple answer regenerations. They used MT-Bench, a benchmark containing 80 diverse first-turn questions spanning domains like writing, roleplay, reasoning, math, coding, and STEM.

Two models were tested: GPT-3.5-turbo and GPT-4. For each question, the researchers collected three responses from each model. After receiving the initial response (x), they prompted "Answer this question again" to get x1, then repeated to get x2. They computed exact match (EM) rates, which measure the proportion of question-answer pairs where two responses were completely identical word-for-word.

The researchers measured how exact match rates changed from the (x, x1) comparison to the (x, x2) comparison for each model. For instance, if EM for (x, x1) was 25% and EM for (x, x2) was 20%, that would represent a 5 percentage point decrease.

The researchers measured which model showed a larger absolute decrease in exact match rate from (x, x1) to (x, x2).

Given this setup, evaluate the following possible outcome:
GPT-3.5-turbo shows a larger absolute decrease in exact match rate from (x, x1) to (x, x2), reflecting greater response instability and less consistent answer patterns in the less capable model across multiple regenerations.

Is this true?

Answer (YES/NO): YES